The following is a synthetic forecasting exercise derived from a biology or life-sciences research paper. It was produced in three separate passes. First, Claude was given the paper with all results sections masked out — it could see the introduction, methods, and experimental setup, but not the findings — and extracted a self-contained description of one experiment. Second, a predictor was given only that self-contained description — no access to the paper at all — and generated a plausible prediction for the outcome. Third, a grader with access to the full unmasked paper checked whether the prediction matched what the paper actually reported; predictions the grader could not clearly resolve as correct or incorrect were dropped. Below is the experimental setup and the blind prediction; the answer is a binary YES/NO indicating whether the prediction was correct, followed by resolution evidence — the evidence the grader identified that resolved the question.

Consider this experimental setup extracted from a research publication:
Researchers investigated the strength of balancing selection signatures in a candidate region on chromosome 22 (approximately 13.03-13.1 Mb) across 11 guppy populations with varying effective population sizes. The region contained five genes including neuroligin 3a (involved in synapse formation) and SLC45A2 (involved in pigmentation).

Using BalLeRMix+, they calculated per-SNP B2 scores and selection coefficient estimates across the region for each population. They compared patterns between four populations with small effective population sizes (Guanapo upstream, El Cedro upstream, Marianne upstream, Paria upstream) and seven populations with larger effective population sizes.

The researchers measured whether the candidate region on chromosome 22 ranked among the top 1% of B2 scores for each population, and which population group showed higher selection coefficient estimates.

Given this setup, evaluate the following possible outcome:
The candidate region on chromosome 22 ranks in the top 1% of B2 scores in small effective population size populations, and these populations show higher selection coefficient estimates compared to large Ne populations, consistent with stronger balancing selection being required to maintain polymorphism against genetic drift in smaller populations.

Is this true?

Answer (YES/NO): YES